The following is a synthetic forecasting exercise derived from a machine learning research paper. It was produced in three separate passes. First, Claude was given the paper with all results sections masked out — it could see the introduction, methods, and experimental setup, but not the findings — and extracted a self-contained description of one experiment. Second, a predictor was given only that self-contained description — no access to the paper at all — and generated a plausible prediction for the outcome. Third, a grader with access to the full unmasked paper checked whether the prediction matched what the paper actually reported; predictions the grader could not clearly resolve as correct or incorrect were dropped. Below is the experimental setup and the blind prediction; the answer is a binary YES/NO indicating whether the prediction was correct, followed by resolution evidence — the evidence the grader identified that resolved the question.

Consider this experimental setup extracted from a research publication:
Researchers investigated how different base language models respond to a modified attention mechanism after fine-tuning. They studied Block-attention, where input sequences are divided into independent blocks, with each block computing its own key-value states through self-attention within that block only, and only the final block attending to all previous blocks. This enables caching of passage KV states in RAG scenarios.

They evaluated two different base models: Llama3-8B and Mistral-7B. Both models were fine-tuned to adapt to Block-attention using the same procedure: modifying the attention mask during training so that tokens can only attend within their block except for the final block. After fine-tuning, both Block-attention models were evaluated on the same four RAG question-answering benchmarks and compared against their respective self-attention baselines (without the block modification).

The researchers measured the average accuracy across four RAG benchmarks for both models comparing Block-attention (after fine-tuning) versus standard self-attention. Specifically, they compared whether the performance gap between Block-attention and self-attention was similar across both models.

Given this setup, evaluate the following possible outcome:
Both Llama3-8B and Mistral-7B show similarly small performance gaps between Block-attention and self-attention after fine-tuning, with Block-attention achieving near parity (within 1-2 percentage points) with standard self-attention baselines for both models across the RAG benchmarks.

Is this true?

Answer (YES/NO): NO